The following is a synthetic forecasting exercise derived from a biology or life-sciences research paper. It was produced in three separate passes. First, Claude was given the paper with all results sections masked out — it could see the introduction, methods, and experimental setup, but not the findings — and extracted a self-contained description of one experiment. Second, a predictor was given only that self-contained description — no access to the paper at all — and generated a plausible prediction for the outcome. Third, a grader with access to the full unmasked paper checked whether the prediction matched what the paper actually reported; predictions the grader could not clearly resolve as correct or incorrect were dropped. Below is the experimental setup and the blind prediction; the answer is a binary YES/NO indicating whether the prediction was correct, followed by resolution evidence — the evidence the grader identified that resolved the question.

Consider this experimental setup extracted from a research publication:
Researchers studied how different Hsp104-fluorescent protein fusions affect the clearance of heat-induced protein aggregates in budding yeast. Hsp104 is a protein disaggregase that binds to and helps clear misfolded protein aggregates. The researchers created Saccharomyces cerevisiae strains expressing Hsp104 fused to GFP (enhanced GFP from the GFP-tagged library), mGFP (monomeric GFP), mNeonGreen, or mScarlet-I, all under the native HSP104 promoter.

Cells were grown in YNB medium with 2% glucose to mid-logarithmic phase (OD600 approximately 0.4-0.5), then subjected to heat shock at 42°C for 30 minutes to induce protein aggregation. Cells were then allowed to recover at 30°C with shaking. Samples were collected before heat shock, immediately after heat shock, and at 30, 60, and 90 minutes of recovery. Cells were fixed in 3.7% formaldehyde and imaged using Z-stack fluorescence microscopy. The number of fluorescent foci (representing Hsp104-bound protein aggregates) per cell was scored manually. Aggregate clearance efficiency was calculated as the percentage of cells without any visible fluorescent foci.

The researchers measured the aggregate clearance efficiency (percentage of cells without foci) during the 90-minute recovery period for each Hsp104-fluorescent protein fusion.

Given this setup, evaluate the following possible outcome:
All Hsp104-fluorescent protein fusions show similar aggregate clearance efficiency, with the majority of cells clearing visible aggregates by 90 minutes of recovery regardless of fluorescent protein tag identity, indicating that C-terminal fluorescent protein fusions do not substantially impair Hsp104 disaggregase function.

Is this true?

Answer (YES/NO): NO